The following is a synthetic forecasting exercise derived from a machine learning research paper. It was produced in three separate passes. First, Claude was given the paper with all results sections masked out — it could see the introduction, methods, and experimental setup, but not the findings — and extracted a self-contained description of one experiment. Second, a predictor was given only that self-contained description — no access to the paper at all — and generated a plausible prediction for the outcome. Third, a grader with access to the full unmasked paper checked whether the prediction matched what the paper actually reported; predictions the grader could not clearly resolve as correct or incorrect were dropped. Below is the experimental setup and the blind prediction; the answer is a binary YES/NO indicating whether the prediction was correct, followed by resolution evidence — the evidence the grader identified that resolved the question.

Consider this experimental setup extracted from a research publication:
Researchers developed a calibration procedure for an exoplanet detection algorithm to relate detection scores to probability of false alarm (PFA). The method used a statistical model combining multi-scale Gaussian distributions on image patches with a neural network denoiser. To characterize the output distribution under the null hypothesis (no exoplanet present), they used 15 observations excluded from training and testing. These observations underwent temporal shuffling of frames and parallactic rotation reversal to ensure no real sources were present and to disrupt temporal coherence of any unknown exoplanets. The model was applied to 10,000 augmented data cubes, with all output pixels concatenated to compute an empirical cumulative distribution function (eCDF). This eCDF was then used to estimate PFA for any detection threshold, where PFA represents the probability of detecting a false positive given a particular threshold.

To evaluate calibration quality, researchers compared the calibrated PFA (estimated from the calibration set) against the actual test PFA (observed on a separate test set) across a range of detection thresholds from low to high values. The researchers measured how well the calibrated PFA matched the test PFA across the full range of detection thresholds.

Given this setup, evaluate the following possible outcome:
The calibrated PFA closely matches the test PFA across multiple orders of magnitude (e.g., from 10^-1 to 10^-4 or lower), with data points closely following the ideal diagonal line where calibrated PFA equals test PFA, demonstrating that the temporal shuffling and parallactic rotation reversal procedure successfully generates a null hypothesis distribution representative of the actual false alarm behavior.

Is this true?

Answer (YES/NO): NO